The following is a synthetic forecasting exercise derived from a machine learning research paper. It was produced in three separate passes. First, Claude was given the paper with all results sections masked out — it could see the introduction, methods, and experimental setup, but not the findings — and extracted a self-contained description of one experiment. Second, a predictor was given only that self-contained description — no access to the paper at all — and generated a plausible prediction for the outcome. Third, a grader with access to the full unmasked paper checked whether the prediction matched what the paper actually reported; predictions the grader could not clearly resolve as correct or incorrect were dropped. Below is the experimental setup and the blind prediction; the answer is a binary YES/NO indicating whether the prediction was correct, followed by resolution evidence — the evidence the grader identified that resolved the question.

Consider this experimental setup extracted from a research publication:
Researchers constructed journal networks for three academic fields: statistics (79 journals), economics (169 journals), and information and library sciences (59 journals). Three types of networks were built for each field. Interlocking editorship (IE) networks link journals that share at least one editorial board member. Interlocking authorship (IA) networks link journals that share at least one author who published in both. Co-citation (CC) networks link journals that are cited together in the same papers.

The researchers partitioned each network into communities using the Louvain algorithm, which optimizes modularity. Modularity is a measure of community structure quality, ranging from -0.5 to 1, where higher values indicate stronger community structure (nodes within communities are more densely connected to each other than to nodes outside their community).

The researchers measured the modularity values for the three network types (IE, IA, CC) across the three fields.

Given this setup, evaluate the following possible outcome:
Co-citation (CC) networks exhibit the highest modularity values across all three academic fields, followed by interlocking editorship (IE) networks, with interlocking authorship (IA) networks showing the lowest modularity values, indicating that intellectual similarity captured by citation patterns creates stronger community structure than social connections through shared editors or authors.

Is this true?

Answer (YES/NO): NO